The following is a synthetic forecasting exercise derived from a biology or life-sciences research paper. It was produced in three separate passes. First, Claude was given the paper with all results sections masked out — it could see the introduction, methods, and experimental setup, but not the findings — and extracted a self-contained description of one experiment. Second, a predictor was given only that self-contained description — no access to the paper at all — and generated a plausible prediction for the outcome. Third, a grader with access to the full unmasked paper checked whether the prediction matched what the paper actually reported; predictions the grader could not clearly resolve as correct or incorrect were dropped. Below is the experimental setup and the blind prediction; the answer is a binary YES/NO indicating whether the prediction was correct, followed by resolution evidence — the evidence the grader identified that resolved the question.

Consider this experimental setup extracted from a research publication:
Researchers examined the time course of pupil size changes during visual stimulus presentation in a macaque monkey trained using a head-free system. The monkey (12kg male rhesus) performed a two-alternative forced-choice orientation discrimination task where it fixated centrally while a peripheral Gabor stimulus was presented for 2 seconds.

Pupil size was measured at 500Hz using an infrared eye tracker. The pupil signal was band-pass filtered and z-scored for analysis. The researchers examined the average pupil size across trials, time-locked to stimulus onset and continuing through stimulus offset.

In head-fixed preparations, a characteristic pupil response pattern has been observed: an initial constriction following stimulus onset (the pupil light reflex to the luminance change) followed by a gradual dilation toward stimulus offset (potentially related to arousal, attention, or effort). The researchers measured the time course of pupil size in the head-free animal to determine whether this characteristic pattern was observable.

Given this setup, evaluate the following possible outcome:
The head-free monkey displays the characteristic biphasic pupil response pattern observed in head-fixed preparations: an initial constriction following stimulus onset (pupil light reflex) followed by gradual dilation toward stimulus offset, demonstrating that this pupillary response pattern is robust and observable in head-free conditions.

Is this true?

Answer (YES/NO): YES